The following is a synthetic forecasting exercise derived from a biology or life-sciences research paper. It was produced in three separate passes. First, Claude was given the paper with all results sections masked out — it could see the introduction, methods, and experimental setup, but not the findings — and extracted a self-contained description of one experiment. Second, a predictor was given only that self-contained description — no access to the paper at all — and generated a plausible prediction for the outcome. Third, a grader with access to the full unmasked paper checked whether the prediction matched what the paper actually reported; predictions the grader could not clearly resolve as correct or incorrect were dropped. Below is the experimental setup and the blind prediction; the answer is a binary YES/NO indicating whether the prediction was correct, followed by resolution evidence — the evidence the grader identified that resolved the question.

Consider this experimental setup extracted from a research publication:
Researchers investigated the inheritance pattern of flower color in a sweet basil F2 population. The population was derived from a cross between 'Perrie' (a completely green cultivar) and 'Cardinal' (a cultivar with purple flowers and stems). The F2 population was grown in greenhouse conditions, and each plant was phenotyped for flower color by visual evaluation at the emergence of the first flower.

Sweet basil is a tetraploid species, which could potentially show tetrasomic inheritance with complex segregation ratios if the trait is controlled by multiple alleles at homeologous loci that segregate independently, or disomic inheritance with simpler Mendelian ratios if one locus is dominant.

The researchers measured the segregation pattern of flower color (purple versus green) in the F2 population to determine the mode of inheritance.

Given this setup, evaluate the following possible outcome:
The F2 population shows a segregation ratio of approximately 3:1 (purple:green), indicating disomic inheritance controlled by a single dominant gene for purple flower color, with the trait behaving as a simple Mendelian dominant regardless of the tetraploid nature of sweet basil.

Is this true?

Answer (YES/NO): YES